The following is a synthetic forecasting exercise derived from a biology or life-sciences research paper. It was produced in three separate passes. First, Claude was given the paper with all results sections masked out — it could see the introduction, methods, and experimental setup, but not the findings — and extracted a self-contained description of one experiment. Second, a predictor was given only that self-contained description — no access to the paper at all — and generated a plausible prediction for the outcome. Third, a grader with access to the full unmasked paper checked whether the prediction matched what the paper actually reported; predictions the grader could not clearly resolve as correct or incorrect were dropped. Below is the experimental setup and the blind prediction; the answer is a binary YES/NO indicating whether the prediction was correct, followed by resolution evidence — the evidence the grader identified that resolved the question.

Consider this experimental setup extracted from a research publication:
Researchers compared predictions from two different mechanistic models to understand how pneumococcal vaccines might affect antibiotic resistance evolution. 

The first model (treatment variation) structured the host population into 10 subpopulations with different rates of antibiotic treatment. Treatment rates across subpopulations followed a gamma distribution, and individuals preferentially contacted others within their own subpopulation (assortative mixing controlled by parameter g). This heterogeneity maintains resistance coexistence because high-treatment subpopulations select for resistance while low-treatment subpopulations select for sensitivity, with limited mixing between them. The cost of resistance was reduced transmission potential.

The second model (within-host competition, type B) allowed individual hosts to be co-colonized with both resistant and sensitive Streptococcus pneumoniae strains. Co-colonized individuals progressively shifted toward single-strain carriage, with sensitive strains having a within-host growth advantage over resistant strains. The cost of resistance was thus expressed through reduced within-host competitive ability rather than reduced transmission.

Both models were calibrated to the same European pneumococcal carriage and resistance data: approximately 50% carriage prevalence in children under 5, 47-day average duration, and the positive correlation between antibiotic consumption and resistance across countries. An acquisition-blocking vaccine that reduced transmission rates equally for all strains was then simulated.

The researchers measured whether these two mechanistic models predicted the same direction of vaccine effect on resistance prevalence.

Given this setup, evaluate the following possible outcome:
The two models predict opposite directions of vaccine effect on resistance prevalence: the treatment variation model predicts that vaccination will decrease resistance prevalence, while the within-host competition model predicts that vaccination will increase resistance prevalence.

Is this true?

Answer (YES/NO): YES